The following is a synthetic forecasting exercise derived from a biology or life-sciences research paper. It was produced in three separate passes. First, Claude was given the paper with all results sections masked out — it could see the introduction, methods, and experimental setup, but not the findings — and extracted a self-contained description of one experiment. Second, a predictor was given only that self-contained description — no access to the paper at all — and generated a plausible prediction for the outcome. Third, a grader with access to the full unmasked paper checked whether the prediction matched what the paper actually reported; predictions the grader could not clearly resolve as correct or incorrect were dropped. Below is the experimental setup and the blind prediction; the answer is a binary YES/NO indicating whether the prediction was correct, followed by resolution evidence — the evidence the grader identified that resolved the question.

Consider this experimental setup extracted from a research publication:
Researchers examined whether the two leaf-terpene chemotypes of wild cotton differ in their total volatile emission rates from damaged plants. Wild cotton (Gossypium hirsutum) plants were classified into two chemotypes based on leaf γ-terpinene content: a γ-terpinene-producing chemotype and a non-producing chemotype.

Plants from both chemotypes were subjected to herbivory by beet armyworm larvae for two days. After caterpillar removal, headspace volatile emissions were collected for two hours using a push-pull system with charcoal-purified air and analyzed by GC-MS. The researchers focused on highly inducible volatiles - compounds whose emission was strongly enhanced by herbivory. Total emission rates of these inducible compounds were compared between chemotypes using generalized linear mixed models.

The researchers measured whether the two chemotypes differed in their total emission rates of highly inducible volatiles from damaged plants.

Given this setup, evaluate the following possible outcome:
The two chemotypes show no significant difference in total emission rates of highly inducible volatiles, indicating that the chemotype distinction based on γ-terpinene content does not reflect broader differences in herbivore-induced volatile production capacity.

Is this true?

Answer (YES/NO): YES